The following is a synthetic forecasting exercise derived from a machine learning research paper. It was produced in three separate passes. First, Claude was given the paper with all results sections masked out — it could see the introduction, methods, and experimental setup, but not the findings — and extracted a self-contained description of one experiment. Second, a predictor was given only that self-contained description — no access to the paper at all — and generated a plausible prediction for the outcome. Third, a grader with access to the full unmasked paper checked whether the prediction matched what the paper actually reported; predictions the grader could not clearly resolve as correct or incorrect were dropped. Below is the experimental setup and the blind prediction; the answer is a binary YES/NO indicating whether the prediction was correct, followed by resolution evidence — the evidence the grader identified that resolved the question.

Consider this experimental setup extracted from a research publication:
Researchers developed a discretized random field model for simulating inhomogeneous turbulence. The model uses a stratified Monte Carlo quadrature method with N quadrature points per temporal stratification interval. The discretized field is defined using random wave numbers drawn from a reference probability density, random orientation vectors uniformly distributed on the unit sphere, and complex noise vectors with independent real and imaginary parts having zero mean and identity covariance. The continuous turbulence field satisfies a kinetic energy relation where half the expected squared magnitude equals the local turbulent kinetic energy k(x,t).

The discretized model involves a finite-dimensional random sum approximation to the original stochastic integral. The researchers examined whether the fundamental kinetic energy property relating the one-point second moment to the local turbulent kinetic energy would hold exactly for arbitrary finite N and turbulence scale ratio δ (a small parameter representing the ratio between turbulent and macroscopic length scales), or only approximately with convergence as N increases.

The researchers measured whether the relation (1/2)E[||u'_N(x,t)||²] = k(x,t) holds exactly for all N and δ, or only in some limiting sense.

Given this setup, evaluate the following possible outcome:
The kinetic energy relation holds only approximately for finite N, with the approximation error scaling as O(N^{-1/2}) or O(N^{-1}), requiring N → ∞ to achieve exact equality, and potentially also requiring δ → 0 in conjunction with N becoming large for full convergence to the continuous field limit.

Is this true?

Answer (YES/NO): NO